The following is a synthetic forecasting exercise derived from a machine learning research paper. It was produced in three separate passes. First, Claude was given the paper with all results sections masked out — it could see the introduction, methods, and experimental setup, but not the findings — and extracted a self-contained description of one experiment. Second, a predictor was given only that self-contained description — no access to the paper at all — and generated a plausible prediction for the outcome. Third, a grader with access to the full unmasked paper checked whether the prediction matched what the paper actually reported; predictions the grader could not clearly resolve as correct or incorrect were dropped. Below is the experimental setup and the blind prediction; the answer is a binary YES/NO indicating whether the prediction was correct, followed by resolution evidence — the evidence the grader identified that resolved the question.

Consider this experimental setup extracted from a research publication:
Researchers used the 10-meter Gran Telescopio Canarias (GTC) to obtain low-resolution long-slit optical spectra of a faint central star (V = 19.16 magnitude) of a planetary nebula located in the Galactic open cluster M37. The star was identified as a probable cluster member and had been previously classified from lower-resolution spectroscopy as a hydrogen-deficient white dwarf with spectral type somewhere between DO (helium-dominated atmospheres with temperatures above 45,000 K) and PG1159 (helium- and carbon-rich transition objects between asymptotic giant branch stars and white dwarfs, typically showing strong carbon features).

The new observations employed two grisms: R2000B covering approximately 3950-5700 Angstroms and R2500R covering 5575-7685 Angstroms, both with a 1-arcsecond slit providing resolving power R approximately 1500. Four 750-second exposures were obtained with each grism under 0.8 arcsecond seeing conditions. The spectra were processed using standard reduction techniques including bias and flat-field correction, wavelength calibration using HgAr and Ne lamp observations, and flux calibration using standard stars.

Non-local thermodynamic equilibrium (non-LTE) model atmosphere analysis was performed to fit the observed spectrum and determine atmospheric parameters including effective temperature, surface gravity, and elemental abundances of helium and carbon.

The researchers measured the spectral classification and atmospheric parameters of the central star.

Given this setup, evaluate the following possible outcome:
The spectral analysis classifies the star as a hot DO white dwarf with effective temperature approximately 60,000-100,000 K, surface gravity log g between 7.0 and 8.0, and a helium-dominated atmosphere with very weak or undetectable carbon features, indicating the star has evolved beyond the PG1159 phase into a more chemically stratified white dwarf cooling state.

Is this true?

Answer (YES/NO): NO